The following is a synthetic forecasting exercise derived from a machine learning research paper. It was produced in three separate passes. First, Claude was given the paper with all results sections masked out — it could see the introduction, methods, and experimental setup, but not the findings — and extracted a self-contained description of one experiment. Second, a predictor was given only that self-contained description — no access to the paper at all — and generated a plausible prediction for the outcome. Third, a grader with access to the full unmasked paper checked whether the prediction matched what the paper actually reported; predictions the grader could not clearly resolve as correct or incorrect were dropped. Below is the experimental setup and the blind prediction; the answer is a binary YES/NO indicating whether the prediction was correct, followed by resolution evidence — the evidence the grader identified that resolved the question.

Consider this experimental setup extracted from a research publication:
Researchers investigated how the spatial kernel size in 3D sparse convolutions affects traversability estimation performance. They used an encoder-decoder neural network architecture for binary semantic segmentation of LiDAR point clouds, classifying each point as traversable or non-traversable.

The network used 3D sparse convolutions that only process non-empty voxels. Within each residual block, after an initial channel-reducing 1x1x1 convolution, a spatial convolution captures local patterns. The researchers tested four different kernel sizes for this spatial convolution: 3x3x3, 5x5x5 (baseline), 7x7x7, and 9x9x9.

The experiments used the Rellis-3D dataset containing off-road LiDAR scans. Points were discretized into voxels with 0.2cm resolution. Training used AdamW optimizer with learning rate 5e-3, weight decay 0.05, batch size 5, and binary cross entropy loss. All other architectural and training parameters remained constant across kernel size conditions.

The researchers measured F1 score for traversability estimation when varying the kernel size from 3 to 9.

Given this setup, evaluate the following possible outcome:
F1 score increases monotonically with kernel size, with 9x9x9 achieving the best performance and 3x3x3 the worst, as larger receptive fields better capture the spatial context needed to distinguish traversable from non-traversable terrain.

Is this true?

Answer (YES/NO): NO